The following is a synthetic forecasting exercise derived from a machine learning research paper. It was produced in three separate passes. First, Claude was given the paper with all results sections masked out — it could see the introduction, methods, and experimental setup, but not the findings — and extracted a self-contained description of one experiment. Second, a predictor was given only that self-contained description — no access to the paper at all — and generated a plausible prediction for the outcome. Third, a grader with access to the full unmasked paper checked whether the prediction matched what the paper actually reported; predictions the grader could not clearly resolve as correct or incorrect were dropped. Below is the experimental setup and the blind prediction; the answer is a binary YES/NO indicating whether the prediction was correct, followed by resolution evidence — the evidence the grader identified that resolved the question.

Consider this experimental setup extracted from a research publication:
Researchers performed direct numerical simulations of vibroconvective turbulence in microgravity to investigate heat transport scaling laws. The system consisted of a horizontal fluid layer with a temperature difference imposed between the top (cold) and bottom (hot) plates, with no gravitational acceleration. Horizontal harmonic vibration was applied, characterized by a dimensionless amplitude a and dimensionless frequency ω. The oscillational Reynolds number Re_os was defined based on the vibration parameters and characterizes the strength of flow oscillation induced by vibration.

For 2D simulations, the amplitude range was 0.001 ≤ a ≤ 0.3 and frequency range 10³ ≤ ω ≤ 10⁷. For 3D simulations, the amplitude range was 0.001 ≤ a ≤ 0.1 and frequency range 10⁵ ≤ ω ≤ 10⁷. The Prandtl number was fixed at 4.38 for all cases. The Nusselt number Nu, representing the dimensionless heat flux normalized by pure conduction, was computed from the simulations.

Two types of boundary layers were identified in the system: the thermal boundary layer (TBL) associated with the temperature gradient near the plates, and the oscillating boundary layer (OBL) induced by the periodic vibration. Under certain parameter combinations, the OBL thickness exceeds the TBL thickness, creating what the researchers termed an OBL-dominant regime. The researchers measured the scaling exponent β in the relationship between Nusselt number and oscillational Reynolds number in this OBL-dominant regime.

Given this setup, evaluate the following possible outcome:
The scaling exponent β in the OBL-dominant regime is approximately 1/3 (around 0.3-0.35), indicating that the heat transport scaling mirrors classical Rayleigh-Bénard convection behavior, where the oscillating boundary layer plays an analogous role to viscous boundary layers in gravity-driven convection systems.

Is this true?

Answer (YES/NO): NO